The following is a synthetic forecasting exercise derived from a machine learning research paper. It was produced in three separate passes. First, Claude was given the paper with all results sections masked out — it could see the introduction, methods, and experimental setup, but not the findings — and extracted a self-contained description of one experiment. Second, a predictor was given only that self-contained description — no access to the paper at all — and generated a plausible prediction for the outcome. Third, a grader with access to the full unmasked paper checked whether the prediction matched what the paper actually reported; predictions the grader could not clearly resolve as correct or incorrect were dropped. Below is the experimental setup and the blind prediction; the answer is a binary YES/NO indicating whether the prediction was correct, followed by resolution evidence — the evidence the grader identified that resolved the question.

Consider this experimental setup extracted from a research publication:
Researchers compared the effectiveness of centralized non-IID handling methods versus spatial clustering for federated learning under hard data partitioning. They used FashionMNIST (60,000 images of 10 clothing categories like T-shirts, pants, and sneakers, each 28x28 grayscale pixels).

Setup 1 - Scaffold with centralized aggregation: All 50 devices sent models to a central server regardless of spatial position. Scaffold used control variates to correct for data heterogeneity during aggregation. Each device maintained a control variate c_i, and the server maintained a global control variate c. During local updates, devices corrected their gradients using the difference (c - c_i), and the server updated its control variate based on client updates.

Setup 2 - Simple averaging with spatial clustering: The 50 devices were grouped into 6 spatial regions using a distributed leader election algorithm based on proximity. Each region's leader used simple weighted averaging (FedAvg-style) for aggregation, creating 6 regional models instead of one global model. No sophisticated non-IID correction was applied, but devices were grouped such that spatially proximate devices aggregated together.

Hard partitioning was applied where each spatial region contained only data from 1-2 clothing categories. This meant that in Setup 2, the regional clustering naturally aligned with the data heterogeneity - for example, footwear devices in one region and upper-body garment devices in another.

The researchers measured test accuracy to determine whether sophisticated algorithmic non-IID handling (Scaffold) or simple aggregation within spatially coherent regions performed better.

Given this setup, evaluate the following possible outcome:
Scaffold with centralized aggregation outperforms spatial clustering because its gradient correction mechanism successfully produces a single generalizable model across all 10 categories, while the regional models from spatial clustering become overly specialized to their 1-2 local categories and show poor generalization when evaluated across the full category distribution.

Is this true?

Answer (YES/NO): NO